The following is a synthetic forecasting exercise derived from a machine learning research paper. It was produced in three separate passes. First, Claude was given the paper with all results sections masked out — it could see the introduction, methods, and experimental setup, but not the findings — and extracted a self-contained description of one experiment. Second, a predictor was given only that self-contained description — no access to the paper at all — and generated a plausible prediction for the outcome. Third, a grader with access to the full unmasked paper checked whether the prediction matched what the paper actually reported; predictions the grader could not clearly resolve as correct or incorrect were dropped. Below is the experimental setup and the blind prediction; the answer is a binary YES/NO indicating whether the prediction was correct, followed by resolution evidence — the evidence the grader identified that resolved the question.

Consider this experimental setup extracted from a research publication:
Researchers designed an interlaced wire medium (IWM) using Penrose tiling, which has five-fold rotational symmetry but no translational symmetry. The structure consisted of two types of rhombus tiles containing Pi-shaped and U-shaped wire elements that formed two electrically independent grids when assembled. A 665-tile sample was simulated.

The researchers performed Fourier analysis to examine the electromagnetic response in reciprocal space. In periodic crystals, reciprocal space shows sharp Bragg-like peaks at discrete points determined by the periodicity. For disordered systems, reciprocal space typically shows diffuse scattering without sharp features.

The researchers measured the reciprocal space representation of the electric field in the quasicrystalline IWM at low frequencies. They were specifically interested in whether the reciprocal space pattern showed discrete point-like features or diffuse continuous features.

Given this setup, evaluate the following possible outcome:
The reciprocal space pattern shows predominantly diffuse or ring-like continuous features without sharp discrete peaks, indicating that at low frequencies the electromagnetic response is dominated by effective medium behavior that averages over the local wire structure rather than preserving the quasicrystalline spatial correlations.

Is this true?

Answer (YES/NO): NO